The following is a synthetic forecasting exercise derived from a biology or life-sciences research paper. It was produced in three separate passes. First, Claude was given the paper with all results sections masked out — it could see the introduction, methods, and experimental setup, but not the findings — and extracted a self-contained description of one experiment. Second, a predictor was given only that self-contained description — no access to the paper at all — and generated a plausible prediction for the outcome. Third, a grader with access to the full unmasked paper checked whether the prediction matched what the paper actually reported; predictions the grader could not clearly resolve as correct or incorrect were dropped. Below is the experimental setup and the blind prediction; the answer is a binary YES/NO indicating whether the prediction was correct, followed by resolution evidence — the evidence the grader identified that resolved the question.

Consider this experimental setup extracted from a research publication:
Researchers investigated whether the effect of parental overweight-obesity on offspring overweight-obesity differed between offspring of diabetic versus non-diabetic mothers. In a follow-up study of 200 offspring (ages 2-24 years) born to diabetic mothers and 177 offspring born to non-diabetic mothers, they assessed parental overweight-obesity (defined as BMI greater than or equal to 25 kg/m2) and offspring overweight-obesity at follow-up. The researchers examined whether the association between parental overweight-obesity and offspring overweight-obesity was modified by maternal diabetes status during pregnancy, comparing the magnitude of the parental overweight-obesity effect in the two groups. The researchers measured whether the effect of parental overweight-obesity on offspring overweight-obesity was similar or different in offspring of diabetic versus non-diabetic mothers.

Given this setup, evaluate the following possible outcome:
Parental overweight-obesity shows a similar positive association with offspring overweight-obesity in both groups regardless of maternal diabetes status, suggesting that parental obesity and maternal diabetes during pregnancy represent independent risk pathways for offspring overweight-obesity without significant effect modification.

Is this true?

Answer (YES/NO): NO